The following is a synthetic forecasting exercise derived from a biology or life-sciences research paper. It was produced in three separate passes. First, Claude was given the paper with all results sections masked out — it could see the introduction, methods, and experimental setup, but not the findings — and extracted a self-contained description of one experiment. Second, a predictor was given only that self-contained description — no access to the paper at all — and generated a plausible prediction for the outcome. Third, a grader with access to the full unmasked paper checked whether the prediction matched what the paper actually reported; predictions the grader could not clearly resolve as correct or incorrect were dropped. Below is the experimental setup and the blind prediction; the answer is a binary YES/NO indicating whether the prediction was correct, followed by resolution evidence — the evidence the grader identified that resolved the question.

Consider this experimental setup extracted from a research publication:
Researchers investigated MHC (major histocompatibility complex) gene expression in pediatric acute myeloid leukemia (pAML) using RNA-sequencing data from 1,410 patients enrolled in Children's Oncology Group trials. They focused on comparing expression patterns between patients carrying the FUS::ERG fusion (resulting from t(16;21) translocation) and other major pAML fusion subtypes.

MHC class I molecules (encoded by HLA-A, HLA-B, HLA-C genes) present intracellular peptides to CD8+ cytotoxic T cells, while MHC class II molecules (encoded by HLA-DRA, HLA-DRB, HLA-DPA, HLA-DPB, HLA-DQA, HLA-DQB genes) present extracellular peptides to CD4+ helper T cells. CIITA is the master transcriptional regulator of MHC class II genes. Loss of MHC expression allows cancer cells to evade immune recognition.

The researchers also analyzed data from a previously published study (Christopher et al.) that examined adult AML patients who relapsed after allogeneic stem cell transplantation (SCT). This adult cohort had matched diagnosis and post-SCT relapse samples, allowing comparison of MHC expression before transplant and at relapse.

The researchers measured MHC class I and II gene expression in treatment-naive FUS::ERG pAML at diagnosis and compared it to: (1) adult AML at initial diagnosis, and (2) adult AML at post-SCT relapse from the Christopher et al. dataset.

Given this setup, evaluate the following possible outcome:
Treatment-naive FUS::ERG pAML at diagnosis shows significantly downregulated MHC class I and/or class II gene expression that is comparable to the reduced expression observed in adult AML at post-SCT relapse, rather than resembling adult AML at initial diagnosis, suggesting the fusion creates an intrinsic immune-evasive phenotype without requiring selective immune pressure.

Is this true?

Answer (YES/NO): YES